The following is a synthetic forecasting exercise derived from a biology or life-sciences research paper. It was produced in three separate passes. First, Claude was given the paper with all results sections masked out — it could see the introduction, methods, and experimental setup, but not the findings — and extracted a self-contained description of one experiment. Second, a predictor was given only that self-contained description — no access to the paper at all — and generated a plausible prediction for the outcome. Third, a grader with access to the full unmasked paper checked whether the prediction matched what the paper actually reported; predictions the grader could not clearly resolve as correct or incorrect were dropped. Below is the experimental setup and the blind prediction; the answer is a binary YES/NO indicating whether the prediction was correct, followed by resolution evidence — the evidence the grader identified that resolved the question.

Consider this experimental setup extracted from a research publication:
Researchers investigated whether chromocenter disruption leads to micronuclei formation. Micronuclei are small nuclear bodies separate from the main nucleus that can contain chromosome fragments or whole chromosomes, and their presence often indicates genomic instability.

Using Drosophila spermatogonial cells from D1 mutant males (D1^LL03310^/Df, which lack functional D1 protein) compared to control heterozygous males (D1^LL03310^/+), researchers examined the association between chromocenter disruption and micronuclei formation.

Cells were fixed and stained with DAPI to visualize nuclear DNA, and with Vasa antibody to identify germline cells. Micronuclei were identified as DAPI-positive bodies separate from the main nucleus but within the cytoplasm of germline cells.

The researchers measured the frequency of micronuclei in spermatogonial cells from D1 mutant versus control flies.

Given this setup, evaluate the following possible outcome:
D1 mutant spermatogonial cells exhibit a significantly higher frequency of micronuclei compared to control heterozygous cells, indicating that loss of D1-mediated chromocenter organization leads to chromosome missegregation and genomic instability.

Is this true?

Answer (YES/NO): NO